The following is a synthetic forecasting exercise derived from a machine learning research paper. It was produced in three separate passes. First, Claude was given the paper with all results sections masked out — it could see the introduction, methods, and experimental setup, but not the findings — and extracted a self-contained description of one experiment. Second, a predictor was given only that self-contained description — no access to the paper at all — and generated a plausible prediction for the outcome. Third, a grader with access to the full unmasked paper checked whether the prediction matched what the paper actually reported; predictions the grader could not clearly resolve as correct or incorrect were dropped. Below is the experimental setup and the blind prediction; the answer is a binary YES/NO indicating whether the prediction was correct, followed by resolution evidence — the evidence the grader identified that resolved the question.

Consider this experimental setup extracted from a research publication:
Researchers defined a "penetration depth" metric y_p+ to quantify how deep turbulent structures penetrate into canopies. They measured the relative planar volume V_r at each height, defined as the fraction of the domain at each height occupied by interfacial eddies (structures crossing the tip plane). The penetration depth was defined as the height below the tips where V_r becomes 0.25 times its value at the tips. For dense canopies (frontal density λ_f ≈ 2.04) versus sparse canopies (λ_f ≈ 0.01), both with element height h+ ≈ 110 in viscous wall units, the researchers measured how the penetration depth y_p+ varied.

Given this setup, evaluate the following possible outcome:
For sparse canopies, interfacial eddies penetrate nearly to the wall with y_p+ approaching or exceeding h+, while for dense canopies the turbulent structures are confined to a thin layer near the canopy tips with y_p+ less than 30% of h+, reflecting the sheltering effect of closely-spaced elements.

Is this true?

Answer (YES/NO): NO